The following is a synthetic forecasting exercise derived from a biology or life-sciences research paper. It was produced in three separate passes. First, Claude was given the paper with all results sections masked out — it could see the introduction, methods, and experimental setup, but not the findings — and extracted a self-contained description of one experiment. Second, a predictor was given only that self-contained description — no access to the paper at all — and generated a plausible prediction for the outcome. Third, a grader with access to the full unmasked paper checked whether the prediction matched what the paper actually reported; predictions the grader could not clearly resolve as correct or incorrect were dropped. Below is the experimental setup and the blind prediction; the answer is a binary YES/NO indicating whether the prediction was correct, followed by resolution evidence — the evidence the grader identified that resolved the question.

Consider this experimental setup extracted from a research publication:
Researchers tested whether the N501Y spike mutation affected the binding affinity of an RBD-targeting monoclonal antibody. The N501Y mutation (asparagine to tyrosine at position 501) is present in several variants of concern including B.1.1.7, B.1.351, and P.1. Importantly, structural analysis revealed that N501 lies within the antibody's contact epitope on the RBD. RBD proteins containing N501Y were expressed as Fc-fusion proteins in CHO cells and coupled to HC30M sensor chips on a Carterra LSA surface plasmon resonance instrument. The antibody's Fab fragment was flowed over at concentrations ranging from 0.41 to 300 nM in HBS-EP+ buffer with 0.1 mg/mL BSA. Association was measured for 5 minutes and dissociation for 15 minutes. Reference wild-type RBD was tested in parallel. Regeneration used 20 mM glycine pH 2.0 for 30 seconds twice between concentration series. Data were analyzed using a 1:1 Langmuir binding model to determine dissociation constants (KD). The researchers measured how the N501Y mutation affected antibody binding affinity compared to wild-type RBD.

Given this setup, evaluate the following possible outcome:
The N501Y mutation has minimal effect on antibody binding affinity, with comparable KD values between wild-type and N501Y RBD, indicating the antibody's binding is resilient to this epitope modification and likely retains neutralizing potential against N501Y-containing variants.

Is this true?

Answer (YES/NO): YES